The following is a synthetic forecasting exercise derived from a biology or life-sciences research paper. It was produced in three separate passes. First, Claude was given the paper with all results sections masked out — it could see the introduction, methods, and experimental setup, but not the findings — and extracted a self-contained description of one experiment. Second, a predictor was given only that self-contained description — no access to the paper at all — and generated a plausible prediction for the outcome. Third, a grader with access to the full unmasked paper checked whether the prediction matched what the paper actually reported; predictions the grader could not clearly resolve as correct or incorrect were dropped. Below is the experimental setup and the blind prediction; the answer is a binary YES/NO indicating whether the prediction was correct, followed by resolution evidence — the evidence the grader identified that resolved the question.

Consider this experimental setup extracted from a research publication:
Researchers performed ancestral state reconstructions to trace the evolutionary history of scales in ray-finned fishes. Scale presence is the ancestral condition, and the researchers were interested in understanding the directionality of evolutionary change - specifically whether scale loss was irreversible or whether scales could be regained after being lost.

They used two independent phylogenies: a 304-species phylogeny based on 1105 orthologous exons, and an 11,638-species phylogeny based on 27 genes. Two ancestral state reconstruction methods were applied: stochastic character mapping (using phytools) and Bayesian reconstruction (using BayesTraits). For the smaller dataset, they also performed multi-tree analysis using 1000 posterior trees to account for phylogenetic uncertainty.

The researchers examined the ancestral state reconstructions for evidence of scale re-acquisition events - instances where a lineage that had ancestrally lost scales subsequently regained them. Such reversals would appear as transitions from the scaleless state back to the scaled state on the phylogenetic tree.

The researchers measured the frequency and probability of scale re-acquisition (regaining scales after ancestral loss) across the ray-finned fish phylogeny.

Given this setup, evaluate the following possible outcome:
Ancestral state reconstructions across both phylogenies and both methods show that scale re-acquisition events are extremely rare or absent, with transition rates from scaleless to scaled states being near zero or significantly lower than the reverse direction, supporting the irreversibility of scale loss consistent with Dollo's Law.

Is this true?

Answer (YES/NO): YES